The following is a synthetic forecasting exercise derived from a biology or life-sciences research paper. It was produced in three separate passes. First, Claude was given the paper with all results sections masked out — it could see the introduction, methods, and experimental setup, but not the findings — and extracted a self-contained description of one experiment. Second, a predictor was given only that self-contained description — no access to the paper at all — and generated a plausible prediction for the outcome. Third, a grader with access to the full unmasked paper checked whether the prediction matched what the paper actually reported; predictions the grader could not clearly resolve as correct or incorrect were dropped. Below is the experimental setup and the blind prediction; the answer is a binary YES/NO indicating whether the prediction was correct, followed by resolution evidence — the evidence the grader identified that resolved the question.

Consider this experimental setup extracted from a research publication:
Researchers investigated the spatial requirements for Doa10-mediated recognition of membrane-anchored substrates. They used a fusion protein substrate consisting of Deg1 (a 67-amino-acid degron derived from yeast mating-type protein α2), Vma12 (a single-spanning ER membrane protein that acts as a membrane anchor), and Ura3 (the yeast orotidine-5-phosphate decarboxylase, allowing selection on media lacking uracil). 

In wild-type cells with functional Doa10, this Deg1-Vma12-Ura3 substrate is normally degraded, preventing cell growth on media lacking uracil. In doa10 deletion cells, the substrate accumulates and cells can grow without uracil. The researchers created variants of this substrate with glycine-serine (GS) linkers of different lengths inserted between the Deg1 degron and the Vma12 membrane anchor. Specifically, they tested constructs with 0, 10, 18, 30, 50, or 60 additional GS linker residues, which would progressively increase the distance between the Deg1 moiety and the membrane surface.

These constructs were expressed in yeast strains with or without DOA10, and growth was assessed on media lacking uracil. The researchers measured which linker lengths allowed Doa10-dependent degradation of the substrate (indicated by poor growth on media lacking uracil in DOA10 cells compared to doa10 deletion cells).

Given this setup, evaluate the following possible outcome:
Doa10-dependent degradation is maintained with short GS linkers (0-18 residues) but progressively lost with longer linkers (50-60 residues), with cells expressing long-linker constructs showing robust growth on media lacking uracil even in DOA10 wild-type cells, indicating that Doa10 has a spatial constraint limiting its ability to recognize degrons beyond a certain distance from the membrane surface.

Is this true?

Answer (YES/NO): NO